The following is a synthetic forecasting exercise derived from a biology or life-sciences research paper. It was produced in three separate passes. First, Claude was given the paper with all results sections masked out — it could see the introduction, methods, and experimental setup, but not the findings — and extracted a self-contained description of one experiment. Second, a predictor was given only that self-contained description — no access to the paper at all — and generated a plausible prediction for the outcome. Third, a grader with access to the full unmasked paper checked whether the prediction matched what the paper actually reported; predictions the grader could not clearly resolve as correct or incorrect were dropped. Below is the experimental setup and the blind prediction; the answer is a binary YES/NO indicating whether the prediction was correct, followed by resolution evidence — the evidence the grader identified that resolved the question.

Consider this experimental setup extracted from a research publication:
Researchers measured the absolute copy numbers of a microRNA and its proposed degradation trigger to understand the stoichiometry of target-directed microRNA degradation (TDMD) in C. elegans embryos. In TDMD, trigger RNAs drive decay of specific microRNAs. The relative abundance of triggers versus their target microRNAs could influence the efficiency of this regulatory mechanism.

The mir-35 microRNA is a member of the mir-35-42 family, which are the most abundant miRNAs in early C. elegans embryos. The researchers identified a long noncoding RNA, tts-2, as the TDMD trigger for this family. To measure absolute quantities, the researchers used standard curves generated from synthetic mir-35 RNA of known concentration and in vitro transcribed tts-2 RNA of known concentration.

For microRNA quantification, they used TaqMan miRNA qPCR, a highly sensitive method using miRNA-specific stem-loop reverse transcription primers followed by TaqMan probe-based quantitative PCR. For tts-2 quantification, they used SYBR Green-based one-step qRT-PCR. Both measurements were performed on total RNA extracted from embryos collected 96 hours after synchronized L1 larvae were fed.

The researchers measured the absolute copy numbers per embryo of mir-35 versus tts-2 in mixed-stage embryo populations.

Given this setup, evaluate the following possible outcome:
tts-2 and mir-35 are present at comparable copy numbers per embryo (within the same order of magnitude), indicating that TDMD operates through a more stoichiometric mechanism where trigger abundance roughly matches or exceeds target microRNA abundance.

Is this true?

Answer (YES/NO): NO